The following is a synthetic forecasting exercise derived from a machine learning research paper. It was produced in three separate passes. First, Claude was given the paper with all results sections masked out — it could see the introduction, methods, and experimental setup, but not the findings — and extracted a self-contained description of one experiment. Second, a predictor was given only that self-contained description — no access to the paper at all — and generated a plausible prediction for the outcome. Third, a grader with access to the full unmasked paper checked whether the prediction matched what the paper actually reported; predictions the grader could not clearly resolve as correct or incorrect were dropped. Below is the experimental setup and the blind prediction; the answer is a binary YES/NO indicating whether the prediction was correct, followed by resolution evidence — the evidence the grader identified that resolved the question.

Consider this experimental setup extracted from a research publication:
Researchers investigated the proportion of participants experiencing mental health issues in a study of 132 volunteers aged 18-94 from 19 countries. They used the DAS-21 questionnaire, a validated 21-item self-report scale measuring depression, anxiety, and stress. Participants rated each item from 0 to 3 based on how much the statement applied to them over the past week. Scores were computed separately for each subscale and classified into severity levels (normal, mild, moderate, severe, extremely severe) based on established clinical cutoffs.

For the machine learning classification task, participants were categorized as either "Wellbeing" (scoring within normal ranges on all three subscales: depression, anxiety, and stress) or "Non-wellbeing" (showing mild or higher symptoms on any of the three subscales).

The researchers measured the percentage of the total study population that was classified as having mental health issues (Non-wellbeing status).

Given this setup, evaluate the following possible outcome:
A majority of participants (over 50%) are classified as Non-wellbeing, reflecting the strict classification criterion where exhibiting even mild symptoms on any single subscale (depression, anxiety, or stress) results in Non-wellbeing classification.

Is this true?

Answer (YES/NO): NO